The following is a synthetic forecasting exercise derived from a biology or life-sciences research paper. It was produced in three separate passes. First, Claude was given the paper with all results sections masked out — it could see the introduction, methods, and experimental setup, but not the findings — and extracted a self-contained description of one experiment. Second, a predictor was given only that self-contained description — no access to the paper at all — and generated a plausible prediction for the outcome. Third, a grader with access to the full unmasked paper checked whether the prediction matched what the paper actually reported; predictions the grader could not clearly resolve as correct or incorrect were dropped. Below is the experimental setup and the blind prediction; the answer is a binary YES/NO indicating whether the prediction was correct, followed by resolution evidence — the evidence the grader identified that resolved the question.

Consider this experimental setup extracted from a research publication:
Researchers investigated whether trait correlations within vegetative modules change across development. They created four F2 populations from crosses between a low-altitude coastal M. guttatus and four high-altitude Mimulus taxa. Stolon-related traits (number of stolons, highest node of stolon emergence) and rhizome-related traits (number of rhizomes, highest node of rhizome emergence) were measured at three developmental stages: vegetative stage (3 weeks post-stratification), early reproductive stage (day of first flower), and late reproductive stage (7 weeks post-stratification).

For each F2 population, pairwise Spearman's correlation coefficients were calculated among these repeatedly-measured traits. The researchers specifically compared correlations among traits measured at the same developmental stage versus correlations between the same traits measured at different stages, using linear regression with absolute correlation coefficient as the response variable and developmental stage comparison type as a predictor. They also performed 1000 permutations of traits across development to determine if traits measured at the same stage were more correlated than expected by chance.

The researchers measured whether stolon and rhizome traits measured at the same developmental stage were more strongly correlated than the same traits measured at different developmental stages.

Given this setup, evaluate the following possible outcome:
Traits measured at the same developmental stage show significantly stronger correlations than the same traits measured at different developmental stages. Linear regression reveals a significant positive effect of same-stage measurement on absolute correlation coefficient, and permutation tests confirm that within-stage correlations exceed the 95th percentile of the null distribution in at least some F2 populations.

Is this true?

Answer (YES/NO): NO